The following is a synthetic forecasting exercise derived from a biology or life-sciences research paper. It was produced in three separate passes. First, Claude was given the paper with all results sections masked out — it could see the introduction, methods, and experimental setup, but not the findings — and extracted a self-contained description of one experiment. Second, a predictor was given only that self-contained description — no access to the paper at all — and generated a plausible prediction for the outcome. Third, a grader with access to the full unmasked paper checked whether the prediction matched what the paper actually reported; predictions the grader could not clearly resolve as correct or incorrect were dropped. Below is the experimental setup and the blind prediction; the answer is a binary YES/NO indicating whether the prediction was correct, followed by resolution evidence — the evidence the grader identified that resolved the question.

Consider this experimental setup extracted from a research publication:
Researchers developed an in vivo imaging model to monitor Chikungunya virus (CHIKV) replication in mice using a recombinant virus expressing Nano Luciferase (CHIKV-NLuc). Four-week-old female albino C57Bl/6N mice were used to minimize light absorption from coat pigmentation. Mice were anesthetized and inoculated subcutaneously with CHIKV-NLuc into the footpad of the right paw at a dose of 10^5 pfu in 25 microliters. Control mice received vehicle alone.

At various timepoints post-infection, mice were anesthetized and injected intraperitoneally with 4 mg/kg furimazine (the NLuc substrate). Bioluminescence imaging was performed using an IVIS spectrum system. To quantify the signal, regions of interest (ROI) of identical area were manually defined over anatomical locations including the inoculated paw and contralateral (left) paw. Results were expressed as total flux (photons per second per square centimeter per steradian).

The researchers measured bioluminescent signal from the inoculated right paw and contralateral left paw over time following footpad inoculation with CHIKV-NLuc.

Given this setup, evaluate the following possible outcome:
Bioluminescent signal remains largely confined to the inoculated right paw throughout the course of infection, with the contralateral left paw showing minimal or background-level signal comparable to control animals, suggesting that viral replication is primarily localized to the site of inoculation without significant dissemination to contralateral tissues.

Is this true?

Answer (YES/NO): NO